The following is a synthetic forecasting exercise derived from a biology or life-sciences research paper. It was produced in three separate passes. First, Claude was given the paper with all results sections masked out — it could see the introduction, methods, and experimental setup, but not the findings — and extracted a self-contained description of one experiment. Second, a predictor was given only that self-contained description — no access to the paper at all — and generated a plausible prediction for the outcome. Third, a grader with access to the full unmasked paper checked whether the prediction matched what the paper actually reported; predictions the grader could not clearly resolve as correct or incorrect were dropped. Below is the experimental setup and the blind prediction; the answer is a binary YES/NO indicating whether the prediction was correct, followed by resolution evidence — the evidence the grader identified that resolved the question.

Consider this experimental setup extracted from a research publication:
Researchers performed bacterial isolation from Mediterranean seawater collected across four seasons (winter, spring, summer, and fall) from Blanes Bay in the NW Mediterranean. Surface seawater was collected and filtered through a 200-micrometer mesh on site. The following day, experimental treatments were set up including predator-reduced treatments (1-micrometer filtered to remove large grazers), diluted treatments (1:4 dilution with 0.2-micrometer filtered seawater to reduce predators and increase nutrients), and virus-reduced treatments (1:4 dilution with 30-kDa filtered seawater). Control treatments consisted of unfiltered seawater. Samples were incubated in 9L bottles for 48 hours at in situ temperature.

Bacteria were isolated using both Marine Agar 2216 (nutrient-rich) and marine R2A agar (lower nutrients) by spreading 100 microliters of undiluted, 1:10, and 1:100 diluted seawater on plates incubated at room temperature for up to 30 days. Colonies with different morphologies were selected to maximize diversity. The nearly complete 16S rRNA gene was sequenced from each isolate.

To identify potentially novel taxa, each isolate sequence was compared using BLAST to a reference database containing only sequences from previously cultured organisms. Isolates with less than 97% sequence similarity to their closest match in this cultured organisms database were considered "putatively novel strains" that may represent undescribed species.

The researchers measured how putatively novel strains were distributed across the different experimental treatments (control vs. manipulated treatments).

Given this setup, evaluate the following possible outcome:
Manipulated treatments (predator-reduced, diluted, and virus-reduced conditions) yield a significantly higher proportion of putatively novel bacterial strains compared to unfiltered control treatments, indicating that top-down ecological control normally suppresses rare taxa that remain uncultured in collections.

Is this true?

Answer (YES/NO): NO